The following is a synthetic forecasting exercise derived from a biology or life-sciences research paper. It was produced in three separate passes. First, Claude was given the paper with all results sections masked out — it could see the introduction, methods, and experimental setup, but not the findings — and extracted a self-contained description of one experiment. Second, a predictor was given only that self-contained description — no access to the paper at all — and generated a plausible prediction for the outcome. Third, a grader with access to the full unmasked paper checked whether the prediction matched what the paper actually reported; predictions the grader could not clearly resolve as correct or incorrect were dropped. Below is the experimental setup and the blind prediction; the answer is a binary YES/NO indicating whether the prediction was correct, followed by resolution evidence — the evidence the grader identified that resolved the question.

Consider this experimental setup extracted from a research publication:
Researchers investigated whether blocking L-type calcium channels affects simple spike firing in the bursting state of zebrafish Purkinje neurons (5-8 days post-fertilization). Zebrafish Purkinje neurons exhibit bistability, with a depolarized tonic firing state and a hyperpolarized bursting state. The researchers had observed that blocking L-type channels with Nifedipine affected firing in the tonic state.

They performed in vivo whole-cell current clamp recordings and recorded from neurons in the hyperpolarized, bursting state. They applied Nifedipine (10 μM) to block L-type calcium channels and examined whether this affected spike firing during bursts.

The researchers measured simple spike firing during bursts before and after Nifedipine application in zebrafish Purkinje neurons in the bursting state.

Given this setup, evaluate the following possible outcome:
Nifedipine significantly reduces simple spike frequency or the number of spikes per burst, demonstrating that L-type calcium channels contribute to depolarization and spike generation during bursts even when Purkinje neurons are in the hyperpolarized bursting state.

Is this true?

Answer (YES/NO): NO